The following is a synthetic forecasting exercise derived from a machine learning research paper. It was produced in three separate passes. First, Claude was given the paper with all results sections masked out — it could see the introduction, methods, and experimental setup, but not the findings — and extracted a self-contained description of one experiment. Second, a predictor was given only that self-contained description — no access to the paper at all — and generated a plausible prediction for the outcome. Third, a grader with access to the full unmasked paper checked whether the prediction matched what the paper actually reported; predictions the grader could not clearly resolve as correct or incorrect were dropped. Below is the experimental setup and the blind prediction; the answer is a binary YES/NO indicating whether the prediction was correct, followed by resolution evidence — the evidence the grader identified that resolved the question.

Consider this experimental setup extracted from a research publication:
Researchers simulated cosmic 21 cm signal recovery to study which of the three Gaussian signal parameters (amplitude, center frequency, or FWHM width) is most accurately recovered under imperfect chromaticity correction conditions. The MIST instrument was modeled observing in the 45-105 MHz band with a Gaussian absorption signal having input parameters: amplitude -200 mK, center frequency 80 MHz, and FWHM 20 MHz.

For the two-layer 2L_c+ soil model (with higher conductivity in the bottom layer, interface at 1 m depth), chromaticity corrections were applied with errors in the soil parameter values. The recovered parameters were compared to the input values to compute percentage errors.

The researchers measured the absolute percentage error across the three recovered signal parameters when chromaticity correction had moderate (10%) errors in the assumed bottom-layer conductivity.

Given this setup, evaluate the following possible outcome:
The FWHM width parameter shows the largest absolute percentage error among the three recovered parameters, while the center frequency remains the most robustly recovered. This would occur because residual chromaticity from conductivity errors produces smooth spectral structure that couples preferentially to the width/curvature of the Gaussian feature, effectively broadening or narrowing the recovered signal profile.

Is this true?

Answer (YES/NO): NO